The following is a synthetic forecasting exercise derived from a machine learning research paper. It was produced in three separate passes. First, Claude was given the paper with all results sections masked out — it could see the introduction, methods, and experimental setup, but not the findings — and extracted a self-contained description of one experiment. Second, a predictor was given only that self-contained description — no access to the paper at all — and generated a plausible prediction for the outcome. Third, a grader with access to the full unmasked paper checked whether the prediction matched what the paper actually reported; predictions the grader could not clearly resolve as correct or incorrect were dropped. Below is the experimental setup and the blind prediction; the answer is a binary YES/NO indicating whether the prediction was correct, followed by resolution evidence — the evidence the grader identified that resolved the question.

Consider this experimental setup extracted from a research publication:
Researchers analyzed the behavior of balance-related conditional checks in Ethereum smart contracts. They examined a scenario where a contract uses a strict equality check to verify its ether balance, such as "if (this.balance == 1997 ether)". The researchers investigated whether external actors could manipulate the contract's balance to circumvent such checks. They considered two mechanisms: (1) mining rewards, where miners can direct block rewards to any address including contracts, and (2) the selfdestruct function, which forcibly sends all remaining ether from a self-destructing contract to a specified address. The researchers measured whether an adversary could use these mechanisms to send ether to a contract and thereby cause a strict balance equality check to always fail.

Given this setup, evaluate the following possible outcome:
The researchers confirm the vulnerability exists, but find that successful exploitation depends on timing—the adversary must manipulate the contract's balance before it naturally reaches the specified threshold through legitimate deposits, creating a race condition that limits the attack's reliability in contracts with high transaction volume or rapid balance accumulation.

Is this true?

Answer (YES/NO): NO